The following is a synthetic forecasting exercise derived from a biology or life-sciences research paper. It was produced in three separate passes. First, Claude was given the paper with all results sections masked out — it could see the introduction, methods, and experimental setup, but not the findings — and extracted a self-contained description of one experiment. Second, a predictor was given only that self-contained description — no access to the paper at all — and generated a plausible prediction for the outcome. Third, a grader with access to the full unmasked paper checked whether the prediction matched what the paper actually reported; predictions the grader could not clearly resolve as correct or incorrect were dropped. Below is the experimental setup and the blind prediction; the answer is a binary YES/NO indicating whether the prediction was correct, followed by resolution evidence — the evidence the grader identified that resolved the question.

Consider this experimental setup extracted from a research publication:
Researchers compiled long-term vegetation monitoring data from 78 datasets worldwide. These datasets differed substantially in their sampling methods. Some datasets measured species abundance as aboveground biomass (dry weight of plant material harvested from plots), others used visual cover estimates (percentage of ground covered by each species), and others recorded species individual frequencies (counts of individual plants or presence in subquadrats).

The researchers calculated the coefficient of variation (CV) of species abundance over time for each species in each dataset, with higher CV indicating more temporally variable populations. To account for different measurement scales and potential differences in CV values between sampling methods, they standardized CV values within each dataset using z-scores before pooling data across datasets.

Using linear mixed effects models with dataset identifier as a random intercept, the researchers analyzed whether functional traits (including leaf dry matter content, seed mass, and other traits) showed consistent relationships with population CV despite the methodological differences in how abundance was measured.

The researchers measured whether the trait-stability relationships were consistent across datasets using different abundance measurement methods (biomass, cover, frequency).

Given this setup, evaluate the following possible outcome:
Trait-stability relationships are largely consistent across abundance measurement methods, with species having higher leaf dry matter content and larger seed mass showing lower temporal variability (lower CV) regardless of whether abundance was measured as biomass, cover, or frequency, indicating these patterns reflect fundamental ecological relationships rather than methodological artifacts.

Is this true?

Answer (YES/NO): YES